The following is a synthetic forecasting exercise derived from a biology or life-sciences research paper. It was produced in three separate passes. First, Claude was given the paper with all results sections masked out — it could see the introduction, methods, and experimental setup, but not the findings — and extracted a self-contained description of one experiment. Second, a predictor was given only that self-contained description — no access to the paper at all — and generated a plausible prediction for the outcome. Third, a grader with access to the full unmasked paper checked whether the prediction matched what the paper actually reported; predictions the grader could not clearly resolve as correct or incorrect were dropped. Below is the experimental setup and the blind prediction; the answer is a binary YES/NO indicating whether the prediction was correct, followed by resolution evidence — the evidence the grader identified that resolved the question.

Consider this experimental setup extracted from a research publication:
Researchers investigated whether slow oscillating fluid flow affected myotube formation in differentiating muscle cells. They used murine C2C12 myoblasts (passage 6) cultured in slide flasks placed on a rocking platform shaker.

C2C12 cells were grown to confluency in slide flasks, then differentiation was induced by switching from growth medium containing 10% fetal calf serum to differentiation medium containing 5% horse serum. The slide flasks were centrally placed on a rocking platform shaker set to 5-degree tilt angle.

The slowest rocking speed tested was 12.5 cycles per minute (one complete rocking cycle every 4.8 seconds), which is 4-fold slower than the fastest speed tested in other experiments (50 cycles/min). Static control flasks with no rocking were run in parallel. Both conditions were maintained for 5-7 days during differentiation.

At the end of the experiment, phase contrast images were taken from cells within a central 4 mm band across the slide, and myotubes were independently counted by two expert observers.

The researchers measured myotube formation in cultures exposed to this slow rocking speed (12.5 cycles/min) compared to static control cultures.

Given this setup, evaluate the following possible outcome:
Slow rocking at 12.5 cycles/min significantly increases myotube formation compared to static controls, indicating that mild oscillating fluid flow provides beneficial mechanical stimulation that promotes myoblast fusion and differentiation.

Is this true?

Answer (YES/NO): NO